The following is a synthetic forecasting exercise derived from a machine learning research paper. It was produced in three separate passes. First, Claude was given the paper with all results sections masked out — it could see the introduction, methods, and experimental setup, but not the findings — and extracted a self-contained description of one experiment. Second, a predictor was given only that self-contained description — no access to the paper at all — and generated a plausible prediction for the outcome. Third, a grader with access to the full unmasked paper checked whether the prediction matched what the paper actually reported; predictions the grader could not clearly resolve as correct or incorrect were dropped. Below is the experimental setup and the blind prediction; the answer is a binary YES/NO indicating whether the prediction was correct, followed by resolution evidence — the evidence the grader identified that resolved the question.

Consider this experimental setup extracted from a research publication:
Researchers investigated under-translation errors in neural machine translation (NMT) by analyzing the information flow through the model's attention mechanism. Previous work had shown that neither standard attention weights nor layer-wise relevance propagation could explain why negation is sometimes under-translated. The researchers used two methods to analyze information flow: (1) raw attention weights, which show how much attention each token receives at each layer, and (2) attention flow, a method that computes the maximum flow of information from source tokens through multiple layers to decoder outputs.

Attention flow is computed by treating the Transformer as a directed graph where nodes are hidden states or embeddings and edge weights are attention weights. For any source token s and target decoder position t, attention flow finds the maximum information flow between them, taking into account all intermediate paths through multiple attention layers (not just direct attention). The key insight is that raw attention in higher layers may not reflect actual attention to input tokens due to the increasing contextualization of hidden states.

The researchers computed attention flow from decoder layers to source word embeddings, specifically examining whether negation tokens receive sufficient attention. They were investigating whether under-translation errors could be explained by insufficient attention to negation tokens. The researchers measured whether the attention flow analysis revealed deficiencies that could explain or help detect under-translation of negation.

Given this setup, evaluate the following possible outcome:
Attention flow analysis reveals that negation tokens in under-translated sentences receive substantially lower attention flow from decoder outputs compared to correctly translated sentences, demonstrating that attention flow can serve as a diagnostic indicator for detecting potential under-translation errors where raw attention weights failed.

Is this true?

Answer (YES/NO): NO